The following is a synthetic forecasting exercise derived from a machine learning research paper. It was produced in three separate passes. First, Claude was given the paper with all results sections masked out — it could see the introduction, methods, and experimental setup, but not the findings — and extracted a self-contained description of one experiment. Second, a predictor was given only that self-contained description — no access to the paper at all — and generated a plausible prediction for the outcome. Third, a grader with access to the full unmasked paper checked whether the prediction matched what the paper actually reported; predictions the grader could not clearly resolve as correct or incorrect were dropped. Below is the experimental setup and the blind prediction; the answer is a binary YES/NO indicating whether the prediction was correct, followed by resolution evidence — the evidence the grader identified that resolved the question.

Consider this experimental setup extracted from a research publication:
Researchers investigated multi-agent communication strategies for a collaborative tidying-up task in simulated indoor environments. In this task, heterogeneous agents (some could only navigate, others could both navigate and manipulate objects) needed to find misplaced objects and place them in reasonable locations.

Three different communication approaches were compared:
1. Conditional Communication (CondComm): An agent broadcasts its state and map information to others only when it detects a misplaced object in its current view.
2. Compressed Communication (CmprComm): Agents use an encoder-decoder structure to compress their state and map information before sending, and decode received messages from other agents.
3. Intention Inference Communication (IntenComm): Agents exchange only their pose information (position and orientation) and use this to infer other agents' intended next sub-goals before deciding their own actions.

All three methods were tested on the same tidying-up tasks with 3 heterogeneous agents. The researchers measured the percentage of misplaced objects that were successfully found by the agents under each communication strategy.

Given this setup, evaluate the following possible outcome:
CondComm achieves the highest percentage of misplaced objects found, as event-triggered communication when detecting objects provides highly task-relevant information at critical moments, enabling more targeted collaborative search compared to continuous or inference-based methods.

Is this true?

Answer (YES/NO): YES